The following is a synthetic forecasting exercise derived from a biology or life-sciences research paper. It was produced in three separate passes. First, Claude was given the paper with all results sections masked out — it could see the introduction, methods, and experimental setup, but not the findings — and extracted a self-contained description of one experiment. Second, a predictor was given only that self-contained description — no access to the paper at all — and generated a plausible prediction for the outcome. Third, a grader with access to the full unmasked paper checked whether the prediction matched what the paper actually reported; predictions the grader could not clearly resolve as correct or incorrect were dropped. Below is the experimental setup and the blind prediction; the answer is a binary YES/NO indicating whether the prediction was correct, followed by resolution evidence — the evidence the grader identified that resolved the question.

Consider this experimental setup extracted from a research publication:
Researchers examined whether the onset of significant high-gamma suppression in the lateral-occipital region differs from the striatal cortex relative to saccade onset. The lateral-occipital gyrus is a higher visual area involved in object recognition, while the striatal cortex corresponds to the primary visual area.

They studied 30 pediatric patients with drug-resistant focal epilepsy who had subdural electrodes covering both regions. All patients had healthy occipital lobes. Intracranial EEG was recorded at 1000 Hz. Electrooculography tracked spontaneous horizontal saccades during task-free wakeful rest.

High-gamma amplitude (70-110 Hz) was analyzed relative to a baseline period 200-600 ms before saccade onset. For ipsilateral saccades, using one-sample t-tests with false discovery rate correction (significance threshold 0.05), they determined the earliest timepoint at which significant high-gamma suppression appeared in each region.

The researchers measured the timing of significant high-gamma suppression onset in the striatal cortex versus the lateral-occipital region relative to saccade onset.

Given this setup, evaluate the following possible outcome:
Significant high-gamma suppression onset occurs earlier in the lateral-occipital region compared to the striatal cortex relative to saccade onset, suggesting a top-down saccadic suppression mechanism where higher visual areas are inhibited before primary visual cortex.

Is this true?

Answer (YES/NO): NO